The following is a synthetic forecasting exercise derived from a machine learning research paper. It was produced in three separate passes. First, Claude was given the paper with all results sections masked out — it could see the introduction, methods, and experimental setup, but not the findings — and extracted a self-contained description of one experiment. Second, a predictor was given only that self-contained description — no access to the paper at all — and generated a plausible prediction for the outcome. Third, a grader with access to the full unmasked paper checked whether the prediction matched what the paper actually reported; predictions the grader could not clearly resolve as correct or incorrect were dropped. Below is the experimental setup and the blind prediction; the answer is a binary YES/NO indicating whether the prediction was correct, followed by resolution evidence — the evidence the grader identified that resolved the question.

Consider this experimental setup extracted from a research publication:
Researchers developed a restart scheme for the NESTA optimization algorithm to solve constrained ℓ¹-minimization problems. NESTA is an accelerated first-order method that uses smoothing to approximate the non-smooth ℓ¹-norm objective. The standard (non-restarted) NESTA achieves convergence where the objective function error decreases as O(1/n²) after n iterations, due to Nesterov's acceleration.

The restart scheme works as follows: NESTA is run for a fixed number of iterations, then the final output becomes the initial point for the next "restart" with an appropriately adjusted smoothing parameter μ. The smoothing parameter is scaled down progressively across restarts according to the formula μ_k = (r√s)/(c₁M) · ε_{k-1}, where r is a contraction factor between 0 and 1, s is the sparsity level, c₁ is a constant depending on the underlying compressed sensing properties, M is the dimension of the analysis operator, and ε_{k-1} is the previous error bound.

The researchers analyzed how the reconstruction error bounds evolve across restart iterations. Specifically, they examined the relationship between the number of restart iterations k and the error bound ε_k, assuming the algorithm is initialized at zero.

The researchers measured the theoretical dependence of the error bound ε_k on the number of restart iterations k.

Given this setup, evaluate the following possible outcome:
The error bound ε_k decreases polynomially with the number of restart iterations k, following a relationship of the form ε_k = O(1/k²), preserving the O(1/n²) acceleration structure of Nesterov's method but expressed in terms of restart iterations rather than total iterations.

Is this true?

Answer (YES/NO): NO